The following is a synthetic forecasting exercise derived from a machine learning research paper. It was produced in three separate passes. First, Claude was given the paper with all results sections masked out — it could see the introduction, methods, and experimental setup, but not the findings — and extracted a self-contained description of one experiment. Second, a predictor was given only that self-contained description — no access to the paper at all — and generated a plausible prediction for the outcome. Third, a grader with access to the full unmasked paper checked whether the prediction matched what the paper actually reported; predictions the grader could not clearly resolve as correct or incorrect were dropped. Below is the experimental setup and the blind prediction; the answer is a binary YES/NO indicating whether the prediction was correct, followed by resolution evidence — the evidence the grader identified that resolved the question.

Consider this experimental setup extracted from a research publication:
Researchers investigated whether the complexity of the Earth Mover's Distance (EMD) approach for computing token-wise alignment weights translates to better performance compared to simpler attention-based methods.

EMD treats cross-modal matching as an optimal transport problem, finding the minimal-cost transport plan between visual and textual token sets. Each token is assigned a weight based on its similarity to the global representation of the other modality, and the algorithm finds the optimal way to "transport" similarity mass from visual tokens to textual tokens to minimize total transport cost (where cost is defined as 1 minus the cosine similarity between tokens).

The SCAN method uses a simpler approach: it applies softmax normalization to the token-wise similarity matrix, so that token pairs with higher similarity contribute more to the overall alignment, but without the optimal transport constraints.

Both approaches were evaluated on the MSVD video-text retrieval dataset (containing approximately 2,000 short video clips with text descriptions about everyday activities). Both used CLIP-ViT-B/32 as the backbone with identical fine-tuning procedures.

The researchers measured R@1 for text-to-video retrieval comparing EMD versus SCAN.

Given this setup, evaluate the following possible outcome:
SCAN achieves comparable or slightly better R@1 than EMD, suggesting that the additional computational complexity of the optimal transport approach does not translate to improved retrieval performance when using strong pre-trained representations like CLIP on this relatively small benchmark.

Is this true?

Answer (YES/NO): NO